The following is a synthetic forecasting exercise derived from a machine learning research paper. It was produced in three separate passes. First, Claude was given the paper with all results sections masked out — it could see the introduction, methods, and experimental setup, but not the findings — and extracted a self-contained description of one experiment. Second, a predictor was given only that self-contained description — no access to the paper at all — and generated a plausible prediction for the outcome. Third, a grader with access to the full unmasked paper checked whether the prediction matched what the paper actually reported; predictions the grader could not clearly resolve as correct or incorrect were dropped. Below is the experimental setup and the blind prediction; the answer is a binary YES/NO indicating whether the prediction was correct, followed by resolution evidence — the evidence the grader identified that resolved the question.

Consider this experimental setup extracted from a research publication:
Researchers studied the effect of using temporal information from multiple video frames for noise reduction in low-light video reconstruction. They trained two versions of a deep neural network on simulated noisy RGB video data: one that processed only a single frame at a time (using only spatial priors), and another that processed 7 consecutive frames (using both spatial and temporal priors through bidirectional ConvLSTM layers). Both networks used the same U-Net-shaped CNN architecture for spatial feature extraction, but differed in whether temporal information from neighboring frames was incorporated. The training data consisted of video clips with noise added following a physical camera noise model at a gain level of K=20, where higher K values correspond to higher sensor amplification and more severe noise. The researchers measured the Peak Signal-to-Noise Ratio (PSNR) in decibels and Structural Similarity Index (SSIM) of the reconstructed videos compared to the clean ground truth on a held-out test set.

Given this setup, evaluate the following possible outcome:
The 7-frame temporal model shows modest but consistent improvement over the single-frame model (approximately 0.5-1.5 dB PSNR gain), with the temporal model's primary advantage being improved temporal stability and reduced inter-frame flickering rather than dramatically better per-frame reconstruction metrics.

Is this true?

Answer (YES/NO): NO